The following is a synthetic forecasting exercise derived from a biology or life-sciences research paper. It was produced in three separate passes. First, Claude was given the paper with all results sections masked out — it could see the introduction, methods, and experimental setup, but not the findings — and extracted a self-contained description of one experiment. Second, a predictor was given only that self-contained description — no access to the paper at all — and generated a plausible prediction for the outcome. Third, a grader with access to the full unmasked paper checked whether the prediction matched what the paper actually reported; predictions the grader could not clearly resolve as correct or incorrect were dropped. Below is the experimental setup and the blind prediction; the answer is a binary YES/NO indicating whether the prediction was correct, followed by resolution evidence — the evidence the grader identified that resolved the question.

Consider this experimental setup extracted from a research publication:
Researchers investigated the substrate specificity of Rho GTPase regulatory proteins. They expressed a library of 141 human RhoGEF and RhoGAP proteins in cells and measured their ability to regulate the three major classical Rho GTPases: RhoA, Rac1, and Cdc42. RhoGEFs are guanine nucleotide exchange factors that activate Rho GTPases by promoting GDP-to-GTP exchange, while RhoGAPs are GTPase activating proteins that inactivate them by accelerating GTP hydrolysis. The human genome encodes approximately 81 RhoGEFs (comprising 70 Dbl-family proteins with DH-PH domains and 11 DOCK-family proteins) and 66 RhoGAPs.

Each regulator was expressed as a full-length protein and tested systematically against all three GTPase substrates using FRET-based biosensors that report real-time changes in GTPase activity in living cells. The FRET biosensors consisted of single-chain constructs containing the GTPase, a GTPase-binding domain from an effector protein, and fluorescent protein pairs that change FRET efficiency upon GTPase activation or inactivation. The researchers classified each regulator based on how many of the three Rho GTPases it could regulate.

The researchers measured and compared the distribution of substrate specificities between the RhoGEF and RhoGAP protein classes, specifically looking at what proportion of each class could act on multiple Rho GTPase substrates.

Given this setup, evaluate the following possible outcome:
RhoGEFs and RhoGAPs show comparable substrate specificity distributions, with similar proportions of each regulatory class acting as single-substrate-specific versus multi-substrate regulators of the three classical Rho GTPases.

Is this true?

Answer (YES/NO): NO